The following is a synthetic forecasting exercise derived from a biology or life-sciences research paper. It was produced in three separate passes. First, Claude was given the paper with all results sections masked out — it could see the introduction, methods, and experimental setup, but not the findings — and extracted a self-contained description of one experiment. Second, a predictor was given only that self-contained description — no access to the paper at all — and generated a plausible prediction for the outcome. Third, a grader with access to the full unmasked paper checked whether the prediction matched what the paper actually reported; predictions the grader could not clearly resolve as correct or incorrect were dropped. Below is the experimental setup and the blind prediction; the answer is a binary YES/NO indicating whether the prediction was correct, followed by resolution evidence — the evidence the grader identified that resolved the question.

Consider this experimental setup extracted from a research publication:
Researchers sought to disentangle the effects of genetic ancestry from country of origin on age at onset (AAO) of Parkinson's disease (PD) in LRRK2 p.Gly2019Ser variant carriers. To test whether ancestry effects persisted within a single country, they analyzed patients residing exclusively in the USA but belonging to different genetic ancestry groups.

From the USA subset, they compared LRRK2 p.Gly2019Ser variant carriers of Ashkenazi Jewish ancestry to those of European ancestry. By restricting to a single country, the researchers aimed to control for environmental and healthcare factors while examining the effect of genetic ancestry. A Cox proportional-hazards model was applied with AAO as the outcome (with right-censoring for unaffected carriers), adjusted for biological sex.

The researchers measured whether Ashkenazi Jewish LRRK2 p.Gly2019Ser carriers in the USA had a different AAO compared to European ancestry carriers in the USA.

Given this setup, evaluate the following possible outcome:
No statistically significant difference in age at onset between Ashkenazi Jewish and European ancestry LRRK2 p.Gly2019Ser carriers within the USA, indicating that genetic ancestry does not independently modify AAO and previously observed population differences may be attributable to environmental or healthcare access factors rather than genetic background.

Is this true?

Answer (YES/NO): NO